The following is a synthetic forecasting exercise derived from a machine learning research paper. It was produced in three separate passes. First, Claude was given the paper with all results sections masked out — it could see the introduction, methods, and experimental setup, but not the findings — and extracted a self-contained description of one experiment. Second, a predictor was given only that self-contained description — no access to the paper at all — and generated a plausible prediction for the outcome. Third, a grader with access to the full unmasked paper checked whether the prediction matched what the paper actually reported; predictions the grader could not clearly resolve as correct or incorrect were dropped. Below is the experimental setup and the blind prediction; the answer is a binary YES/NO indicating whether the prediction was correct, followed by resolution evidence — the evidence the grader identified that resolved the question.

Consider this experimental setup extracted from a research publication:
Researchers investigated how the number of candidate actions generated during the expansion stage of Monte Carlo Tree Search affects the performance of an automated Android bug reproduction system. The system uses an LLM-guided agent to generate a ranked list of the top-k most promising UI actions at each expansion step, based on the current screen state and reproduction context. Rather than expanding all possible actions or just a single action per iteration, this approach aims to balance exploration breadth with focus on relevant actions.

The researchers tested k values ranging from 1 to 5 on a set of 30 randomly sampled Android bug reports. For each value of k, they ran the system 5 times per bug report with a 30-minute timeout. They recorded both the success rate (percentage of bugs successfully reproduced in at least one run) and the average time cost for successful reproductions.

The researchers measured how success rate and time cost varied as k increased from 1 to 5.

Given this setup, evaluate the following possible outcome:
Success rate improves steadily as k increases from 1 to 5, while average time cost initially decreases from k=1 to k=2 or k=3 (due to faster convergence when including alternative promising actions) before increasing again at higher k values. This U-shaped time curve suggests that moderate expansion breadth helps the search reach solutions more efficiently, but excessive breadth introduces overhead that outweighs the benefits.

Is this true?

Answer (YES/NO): NO